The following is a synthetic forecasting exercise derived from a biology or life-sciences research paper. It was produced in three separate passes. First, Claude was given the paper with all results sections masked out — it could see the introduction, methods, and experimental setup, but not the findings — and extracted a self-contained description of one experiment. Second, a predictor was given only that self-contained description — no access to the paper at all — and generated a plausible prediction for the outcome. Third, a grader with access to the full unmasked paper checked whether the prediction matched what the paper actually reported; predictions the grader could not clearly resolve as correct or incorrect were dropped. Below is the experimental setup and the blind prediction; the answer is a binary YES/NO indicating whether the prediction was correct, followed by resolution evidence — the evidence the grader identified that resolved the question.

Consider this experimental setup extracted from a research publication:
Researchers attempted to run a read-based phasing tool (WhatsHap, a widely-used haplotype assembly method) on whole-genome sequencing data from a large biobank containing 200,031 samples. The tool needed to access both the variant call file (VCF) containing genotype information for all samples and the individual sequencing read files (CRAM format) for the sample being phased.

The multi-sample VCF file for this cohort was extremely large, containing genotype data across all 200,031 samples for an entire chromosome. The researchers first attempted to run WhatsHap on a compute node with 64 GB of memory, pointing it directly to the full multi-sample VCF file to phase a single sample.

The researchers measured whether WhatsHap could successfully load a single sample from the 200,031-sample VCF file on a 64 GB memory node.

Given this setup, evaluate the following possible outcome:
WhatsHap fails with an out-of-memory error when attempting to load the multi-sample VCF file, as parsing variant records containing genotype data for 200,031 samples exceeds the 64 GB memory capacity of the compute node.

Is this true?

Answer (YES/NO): YES